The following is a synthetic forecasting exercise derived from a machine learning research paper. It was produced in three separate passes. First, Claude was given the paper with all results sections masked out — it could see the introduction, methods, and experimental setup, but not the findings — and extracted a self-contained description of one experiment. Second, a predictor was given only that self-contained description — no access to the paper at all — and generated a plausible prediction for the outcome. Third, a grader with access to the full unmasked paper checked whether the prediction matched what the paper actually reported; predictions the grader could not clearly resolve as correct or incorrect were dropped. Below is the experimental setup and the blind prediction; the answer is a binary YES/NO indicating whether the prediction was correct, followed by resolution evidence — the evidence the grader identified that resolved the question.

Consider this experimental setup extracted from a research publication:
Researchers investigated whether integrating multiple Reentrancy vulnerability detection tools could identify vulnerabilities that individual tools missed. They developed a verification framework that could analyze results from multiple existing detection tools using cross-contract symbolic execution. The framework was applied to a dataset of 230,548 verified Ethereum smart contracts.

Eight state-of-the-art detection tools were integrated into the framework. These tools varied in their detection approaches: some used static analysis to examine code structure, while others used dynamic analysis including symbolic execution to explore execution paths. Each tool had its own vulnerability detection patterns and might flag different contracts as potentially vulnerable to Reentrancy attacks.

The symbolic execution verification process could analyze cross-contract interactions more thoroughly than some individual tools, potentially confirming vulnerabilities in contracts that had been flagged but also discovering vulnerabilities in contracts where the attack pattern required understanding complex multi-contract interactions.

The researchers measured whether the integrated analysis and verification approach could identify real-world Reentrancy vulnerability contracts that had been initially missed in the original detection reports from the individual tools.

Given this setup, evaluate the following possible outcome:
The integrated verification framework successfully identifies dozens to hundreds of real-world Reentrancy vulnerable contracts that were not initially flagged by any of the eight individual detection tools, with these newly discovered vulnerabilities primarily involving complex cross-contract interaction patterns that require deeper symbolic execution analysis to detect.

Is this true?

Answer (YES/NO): NO